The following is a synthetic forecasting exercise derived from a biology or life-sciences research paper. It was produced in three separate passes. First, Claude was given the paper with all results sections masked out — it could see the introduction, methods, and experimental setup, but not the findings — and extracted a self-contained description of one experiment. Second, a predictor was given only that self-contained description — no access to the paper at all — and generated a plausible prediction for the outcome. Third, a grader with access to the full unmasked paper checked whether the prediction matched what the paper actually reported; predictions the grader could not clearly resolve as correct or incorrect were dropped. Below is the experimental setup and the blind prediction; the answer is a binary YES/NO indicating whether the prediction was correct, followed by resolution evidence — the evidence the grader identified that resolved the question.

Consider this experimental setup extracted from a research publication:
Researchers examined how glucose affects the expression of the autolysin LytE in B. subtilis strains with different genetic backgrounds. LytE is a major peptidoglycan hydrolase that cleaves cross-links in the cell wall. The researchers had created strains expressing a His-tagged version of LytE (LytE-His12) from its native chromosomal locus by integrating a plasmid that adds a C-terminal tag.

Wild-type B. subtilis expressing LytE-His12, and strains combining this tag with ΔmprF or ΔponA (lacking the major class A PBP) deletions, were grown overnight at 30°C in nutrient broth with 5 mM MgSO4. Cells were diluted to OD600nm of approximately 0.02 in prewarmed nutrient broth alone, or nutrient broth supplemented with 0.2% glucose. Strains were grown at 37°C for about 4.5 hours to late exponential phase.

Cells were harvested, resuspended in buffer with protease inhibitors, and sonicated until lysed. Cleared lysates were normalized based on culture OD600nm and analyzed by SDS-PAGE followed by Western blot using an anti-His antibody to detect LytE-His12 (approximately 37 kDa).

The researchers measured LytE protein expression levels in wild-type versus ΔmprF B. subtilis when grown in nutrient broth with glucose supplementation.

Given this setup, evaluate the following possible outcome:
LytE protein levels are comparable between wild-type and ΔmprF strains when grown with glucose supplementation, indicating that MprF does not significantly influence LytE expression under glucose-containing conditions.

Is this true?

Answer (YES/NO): YES